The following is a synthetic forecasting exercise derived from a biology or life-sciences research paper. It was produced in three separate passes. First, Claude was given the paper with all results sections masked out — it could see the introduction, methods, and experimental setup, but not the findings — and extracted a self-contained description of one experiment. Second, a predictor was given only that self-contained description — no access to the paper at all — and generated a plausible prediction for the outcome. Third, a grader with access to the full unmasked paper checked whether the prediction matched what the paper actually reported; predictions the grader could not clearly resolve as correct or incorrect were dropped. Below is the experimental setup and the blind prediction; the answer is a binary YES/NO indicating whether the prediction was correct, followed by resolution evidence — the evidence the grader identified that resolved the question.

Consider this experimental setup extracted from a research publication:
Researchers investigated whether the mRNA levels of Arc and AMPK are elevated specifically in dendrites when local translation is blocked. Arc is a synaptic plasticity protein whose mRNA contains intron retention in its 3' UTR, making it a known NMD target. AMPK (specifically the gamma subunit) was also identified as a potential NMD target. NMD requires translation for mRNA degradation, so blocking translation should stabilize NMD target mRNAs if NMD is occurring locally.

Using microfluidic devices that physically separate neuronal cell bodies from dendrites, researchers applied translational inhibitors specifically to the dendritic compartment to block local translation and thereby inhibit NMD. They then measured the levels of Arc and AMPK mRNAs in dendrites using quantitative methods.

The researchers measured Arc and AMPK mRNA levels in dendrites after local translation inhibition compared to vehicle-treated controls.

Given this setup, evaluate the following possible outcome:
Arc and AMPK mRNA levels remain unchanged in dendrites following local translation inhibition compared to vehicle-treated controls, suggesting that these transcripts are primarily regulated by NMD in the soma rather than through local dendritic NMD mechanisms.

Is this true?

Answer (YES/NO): NO